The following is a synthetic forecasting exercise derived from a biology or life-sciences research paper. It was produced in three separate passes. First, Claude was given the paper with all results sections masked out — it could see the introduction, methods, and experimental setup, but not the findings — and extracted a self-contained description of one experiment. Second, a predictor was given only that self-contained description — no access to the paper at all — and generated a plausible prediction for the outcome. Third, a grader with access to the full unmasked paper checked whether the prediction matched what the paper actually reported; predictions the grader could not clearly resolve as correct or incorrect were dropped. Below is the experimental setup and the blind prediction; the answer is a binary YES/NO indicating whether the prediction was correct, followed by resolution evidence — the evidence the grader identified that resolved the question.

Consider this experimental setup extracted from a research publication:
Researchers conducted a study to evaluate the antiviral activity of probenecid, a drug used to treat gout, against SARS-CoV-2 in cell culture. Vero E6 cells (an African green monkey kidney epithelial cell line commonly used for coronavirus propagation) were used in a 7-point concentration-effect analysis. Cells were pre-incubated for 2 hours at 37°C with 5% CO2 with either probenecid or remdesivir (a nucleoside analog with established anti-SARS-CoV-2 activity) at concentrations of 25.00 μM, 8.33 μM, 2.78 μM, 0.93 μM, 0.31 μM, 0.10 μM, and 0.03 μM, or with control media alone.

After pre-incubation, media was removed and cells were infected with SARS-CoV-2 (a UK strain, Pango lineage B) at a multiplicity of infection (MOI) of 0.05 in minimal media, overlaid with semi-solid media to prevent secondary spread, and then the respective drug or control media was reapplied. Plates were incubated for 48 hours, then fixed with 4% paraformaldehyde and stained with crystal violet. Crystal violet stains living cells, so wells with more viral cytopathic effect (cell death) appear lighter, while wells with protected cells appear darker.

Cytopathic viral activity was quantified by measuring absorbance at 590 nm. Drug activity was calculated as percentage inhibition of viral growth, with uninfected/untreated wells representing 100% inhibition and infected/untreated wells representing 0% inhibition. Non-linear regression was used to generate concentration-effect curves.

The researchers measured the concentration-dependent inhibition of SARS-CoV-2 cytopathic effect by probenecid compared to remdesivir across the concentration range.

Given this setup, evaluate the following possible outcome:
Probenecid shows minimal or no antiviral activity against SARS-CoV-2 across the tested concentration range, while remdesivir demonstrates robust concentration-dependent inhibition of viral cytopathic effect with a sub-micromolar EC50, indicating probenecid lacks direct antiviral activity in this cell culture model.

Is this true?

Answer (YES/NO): NO